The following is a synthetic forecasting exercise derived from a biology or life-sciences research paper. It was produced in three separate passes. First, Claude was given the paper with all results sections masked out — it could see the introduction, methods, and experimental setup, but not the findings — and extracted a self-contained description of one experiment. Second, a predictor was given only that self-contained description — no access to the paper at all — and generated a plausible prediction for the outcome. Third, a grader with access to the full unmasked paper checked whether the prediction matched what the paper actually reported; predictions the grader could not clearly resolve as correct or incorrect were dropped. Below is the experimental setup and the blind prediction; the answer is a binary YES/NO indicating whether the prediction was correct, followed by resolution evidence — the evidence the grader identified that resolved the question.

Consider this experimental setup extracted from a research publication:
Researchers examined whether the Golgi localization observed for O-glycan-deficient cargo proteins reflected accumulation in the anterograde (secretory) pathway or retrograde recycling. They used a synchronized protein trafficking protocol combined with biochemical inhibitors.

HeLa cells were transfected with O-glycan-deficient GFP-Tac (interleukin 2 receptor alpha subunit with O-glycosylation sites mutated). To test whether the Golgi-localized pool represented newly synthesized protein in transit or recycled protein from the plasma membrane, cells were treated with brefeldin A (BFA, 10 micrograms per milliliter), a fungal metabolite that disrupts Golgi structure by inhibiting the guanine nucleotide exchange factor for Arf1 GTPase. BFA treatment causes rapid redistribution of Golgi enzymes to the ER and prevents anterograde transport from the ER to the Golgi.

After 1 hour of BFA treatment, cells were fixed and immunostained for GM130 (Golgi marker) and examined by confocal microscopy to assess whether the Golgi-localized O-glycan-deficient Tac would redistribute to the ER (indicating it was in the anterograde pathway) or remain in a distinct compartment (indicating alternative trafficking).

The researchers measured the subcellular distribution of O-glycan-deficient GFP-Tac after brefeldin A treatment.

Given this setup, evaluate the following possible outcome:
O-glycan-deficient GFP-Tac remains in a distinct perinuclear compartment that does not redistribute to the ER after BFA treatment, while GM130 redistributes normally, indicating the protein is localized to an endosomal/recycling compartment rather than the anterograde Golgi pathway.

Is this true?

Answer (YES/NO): NO